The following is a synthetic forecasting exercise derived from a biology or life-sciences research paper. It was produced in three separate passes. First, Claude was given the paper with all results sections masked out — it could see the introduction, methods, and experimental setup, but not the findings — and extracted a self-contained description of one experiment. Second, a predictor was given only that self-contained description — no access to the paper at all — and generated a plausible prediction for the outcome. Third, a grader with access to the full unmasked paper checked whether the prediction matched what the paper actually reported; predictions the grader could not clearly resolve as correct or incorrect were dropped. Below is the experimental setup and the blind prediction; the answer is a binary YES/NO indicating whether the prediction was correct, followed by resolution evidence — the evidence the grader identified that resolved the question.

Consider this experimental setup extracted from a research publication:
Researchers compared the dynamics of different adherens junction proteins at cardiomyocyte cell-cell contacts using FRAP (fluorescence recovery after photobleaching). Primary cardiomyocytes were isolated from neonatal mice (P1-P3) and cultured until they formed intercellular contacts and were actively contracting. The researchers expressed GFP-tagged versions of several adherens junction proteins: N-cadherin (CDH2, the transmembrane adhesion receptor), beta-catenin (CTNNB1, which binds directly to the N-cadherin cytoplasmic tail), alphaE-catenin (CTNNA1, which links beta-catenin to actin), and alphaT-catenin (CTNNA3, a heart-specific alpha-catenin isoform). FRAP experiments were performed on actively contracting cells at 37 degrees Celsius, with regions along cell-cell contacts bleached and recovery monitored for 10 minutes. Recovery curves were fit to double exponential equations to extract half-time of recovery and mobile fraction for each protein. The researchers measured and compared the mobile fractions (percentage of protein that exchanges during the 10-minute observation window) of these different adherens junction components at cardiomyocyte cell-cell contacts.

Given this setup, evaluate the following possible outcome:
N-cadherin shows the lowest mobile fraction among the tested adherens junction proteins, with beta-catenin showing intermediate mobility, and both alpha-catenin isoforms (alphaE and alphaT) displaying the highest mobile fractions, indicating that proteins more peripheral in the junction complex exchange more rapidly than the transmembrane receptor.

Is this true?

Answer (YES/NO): NO